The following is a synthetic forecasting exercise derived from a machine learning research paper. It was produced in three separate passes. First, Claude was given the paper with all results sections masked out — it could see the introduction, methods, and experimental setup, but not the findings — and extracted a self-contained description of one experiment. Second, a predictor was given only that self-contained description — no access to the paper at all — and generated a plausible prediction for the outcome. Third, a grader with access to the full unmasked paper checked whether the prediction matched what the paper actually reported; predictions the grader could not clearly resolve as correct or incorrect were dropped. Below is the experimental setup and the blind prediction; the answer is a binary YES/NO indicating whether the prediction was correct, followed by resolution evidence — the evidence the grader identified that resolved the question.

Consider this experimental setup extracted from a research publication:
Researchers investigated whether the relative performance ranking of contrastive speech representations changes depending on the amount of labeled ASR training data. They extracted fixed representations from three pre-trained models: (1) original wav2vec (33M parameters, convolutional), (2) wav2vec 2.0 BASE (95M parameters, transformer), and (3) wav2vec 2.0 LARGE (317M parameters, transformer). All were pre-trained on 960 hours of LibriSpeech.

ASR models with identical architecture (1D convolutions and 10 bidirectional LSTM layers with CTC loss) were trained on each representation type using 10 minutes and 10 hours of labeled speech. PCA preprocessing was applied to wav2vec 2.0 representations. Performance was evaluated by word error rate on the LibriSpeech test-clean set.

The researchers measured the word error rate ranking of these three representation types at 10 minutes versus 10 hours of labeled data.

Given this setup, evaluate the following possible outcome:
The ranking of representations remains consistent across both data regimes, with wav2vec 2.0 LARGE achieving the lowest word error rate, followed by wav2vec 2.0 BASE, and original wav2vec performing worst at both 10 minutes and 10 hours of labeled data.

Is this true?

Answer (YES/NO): NO